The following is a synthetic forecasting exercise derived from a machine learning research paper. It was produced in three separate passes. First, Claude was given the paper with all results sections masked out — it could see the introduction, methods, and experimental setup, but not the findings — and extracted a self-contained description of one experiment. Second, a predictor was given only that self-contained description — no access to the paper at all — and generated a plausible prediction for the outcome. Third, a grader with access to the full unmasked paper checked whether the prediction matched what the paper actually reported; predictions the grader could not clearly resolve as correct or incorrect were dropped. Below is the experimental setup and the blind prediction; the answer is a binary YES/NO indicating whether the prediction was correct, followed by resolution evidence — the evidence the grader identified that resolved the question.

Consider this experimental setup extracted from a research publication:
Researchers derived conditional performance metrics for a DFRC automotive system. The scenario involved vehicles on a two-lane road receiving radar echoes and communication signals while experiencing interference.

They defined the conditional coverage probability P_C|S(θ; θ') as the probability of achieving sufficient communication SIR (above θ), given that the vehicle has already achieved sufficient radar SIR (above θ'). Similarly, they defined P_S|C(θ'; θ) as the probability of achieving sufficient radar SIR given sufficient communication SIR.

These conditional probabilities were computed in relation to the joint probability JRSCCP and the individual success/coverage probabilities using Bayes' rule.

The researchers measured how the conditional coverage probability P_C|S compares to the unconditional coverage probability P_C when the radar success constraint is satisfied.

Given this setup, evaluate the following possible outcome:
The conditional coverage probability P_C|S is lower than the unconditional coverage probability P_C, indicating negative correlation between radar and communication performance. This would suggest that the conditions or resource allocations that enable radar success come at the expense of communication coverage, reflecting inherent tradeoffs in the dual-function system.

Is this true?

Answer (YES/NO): YES